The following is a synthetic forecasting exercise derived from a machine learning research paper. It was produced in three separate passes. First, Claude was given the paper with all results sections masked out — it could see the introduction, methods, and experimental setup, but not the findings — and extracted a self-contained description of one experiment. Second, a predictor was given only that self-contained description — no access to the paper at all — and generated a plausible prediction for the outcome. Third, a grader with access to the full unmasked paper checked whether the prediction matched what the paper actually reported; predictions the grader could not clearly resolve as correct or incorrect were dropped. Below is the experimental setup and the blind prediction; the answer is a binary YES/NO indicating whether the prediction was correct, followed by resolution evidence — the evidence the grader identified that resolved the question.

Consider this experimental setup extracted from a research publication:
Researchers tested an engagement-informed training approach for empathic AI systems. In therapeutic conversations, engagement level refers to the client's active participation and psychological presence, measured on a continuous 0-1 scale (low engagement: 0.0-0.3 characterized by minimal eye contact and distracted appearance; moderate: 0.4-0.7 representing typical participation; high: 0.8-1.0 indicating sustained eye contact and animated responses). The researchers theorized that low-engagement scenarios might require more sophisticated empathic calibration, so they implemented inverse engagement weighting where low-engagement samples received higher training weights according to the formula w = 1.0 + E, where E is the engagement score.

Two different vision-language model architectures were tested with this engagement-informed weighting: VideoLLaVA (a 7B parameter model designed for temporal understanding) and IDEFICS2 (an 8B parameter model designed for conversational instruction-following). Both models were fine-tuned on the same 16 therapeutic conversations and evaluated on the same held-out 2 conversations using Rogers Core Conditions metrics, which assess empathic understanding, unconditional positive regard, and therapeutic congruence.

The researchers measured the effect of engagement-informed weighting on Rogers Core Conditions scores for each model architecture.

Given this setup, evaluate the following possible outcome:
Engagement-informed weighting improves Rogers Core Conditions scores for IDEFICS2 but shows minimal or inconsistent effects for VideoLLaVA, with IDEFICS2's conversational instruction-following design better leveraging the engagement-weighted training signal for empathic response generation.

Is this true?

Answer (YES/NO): NO